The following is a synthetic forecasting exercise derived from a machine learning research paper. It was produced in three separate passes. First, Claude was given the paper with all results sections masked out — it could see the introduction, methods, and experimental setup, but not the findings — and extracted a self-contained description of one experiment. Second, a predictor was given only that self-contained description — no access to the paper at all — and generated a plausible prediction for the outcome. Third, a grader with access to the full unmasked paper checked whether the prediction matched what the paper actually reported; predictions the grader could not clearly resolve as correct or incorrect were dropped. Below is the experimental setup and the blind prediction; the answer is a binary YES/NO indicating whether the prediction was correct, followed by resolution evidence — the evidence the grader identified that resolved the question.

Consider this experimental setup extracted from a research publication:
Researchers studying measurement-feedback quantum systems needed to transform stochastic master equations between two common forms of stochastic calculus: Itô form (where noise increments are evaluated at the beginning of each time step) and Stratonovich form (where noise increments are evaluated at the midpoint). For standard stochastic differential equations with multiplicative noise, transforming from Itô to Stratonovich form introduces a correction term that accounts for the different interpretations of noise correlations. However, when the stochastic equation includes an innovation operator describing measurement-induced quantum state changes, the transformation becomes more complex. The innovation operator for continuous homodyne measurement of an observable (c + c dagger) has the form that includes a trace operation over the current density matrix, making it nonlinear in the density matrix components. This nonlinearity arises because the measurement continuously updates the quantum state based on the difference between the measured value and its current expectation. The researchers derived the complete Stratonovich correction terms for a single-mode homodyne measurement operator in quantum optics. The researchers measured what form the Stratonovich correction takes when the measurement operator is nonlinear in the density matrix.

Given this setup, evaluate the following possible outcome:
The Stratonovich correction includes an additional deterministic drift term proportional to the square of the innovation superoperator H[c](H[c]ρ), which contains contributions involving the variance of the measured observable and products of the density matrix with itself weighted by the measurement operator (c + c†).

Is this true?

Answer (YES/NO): NO